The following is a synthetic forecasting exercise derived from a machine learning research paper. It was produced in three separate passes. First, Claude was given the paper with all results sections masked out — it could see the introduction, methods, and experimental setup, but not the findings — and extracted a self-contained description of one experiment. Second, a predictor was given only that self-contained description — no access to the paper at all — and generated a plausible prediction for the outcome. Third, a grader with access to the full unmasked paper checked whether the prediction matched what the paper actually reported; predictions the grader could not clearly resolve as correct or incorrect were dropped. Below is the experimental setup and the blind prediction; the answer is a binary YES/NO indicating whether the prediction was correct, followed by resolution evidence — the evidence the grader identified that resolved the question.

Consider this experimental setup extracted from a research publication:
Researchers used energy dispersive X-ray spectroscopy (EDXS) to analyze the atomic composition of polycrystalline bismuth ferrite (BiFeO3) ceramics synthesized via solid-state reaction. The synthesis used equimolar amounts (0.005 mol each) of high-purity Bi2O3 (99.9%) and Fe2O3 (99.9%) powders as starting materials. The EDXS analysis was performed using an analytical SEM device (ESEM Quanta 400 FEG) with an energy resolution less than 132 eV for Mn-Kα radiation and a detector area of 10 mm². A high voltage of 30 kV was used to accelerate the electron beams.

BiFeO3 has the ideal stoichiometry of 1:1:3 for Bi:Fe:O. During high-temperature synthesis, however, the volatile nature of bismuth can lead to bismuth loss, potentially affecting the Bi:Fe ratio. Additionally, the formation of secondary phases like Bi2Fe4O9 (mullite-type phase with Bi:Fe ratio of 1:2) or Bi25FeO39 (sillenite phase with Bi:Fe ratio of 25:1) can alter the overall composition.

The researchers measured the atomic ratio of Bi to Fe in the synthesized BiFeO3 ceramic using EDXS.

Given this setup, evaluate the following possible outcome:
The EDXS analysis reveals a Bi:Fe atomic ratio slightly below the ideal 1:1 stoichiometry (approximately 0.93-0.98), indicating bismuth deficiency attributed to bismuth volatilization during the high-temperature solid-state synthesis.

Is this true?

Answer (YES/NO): NO